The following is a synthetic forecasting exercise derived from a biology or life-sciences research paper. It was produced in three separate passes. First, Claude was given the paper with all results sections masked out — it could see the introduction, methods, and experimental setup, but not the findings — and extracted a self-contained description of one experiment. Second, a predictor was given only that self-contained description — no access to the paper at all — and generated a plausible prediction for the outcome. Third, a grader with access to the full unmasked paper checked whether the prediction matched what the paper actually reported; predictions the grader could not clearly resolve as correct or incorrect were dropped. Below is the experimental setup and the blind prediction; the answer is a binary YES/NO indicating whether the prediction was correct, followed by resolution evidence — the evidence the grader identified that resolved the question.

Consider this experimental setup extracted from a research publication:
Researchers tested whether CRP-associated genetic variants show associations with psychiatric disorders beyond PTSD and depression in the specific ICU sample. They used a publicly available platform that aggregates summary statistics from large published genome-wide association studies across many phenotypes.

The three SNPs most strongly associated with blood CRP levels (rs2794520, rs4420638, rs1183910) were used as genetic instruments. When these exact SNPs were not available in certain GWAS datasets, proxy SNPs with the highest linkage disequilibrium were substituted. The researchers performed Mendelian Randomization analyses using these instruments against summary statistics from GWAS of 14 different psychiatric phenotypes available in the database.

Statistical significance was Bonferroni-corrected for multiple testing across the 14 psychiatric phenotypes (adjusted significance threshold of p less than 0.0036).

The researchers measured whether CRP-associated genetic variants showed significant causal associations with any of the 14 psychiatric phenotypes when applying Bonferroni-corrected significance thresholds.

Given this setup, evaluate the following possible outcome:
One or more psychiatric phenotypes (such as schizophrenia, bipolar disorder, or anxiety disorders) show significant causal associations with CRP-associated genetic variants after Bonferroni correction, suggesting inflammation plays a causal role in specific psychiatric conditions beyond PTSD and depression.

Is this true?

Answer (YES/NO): NO